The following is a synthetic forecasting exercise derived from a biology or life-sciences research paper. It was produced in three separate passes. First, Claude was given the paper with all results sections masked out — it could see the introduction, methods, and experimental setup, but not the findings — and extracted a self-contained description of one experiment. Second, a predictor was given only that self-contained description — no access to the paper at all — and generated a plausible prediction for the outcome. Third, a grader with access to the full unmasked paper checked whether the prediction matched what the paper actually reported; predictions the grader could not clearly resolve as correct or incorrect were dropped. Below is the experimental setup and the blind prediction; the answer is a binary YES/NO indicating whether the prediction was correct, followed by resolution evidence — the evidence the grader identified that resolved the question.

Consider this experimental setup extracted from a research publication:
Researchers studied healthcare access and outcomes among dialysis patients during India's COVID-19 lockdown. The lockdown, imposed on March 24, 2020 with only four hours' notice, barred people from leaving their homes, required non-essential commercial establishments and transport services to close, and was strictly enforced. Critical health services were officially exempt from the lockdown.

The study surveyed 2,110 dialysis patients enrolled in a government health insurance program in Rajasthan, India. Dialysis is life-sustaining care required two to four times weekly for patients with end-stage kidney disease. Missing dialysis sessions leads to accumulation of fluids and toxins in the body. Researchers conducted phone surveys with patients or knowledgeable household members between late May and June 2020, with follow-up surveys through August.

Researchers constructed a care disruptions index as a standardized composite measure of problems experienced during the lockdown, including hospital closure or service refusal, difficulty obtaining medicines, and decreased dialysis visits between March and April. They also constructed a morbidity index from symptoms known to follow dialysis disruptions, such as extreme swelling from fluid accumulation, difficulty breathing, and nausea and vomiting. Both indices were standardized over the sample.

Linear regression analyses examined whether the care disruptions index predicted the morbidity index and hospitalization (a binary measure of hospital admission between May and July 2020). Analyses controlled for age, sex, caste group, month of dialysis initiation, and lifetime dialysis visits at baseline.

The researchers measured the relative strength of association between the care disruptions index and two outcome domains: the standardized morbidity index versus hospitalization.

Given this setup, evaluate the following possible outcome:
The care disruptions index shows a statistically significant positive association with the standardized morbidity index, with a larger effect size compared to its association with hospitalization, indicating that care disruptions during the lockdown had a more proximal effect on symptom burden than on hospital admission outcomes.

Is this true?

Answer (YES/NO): YES